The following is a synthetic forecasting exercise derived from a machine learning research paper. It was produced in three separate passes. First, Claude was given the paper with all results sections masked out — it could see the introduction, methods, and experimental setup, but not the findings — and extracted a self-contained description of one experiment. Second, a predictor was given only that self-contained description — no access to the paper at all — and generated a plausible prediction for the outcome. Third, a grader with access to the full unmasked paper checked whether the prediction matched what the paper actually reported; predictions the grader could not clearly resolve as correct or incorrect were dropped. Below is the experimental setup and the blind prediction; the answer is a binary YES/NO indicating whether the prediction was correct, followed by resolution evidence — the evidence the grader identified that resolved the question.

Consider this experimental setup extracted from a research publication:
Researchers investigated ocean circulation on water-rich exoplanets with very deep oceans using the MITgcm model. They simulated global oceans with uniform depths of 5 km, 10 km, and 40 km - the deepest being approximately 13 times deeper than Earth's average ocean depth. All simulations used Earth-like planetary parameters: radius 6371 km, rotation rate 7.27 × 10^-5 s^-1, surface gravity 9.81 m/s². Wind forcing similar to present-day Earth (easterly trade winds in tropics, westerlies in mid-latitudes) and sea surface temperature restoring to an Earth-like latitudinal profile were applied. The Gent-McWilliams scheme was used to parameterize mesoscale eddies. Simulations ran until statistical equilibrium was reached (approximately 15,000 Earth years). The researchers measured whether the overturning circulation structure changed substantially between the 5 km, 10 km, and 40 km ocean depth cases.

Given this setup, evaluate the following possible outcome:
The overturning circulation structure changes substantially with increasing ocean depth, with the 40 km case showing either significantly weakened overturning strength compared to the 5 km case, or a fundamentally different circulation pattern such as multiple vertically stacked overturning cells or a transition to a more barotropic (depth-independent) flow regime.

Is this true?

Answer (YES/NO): NO